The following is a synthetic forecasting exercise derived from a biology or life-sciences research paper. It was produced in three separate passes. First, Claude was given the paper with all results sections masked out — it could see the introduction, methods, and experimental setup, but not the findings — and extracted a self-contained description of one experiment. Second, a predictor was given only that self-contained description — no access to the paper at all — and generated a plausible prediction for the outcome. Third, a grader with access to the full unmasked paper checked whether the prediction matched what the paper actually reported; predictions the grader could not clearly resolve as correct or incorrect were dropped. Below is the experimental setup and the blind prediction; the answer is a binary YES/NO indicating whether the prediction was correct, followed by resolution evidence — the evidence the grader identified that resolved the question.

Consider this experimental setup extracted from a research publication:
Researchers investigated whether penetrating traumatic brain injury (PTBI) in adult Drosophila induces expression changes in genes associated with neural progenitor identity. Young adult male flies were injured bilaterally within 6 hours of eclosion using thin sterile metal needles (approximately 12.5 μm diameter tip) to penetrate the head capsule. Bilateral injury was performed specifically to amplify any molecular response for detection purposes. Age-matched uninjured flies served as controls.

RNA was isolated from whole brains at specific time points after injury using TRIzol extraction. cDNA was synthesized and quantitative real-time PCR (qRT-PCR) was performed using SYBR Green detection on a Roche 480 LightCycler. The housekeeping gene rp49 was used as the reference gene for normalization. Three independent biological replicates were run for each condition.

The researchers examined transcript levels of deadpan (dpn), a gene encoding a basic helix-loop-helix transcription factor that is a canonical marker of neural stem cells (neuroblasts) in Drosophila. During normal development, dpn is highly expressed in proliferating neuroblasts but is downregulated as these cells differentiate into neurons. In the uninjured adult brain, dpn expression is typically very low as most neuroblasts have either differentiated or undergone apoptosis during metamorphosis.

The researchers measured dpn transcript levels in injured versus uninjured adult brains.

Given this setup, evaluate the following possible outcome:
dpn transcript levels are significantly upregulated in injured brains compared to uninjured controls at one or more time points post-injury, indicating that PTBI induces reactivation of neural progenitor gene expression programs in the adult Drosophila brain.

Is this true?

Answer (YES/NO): NO